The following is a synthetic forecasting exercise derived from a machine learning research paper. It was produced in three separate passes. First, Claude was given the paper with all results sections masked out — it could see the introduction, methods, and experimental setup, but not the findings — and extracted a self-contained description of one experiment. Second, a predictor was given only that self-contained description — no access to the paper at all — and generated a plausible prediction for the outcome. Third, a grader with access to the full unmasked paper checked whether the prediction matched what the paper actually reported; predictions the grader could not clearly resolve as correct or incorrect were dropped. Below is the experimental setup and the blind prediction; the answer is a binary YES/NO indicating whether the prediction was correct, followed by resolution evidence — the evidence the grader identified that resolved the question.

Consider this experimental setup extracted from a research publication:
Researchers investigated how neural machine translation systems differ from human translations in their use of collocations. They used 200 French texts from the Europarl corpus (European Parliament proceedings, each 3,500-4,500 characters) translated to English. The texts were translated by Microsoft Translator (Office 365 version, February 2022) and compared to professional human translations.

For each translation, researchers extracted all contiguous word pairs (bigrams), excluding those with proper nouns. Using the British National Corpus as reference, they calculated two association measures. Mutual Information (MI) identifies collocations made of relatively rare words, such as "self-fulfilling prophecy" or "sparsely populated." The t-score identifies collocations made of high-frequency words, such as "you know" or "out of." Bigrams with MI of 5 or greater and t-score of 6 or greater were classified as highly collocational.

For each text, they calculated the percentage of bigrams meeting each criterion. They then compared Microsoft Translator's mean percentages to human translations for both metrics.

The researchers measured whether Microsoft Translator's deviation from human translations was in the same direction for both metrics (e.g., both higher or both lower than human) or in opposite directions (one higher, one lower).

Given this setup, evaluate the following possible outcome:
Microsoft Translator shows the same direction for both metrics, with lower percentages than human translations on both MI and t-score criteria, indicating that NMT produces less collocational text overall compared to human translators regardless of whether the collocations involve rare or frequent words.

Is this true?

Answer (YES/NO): NO